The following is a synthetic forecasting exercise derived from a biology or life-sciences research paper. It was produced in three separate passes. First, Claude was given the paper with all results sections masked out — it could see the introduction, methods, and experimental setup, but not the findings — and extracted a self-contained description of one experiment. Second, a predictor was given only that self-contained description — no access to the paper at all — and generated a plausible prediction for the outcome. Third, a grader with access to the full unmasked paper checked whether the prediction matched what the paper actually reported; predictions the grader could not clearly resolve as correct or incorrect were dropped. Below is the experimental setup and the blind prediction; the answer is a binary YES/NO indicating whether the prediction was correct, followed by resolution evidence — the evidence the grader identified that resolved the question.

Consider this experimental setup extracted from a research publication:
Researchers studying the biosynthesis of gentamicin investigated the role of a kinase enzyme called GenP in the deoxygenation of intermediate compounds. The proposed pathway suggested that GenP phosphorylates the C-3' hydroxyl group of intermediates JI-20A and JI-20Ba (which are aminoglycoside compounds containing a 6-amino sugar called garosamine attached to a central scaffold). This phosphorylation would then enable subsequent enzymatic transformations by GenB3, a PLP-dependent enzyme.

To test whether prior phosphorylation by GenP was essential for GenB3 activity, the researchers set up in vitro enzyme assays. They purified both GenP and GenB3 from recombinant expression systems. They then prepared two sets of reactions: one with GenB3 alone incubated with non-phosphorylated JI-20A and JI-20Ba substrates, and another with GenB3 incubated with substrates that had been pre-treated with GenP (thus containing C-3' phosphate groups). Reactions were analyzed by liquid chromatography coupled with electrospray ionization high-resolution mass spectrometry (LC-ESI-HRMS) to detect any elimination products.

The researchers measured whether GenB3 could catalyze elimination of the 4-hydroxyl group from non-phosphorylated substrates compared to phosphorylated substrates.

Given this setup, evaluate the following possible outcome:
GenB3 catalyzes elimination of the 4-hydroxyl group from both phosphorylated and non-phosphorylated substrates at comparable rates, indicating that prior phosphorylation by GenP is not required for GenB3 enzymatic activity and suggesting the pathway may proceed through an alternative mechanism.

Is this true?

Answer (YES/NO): NO